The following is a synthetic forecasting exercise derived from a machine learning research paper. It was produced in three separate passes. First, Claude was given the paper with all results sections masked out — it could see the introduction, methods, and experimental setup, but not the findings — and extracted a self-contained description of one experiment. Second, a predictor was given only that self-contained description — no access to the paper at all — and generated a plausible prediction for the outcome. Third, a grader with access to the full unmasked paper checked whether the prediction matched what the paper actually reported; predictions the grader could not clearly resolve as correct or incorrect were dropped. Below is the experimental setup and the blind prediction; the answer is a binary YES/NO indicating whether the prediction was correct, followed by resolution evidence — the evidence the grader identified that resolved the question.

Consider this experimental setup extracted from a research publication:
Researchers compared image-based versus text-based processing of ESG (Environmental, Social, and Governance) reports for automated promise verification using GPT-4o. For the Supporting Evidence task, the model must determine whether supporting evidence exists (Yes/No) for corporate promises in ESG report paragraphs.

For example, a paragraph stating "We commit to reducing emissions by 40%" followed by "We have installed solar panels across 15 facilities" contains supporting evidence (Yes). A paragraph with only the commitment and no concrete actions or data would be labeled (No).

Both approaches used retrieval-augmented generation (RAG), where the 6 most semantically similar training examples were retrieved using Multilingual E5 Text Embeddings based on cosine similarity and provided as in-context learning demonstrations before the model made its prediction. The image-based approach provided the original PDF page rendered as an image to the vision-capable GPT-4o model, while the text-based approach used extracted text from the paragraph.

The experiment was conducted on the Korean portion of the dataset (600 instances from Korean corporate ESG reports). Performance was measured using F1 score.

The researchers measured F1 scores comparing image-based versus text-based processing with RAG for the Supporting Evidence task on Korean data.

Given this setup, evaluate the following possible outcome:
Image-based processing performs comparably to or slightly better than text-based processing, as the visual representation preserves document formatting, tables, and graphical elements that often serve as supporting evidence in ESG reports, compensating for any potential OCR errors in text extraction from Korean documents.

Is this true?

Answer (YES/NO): NO